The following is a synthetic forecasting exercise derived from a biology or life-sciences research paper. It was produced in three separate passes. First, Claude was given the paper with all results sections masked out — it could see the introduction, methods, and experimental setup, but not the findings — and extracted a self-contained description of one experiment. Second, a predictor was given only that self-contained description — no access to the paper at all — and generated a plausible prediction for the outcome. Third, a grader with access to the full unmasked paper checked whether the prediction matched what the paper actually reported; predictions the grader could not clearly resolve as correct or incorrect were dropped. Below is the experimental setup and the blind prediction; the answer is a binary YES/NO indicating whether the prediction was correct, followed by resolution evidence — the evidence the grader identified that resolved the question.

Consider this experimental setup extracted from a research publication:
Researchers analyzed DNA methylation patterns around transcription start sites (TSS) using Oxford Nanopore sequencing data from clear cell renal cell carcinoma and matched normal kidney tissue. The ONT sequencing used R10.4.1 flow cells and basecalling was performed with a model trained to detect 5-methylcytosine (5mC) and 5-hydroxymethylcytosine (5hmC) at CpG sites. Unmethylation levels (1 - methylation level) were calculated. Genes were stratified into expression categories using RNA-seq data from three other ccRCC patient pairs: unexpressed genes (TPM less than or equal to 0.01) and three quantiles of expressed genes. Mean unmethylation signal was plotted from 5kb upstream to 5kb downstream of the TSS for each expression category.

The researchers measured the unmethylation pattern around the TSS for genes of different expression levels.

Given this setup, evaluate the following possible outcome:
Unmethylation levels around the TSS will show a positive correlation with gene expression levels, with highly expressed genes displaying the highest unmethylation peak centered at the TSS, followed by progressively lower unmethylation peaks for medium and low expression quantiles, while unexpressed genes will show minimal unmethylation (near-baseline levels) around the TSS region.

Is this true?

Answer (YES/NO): YES